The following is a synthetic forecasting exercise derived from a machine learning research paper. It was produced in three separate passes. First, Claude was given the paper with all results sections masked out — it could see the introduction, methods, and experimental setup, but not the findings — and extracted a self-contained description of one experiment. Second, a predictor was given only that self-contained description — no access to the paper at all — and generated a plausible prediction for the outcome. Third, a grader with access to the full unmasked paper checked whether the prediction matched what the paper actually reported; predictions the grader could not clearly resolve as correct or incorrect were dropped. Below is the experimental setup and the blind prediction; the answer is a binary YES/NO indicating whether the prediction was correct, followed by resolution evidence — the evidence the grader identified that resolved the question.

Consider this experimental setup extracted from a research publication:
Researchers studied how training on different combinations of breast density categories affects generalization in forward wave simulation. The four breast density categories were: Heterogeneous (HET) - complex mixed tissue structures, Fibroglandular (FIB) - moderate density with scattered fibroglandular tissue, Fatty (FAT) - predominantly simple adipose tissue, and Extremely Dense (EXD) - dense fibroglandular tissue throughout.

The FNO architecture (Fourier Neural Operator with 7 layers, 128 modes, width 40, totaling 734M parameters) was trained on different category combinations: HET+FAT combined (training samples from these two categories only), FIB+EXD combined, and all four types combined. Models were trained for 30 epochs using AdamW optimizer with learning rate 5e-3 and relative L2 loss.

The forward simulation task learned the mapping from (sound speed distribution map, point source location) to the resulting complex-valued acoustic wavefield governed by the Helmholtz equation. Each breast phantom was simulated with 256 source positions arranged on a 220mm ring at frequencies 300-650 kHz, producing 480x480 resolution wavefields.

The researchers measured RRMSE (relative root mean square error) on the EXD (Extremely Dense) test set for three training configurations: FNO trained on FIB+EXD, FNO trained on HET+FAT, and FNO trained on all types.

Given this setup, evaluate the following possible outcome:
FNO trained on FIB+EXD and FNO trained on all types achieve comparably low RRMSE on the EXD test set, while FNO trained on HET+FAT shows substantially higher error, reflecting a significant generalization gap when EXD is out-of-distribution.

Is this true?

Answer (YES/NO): YES